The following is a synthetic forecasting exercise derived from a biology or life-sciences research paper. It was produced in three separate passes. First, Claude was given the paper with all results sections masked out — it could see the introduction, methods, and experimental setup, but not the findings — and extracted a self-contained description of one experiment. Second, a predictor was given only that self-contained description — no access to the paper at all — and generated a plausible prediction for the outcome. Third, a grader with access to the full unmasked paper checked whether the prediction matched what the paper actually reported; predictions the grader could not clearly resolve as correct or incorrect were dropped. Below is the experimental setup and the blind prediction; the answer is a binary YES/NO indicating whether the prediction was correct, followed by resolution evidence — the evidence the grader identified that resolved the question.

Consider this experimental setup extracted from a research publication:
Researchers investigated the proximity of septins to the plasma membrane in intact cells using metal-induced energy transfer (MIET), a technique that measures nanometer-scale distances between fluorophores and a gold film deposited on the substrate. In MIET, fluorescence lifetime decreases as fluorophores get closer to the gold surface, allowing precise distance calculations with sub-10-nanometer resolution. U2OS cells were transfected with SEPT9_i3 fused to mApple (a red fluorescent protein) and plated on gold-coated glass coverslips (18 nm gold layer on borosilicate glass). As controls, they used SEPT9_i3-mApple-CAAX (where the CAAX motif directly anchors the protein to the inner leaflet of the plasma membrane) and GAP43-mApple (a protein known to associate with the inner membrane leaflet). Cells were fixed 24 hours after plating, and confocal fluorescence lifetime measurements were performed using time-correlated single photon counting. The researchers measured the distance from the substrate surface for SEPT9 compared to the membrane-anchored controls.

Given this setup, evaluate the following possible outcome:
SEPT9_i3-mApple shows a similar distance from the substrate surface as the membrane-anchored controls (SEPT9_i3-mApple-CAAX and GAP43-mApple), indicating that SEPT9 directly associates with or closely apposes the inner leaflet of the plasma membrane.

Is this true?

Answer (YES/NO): YES